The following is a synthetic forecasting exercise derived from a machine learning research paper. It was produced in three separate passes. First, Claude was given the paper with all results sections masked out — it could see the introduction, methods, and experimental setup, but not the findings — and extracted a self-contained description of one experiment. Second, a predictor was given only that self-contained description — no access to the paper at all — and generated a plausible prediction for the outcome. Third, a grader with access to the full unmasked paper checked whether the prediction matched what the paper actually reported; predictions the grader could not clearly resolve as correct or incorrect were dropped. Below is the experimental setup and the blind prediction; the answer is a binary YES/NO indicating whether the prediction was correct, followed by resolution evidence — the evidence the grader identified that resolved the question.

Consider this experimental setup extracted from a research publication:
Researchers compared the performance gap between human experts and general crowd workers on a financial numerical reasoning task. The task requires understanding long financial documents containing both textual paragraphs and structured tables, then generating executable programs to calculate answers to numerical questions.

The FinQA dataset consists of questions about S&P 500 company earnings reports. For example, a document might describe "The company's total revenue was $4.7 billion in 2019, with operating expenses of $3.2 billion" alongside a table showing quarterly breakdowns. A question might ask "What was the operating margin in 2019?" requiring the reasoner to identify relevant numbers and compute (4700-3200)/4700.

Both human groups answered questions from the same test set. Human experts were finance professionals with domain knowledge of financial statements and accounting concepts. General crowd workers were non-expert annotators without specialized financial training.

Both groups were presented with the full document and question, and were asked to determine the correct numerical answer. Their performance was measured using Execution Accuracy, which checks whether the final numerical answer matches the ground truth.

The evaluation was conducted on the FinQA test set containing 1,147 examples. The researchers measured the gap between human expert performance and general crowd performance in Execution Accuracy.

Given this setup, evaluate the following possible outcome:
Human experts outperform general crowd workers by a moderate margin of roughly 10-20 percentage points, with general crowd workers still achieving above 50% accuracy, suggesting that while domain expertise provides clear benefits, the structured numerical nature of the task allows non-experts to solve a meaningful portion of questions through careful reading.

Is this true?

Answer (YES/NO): NO